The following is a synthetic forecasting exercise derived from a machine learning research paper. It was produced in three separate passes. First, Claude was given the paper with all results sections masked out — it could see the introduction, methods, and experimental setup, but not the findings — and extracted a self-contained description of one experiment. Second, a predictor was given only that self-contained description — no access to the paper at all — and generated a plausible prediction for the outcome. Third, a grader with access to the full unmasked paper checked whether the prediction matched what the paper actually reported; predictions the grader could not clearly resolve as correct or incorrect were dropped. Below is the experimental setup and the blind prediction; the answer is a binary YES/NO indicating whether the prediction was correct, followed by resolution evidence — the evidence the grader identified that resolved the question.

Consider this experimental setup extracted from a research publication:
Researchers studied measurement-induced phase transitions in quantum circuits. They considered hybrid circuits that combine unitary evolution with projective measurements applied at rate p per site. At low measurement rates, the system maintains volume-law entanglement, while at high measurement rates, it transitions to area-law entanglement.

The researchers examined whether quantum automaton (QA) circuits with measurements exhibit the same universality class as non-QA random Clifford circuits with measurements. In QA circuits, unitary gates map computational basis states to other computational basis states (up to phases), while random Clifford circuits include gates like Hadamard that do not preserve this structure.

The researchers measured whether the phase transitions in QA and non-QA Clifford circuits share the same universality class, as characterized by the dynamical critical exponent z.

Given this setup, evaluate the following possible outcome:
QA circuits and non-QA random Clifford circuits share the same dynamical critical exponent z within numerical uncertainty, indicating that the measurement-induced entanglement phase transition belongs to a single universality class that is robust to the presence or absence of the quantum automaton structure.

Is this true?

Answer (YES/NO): NO